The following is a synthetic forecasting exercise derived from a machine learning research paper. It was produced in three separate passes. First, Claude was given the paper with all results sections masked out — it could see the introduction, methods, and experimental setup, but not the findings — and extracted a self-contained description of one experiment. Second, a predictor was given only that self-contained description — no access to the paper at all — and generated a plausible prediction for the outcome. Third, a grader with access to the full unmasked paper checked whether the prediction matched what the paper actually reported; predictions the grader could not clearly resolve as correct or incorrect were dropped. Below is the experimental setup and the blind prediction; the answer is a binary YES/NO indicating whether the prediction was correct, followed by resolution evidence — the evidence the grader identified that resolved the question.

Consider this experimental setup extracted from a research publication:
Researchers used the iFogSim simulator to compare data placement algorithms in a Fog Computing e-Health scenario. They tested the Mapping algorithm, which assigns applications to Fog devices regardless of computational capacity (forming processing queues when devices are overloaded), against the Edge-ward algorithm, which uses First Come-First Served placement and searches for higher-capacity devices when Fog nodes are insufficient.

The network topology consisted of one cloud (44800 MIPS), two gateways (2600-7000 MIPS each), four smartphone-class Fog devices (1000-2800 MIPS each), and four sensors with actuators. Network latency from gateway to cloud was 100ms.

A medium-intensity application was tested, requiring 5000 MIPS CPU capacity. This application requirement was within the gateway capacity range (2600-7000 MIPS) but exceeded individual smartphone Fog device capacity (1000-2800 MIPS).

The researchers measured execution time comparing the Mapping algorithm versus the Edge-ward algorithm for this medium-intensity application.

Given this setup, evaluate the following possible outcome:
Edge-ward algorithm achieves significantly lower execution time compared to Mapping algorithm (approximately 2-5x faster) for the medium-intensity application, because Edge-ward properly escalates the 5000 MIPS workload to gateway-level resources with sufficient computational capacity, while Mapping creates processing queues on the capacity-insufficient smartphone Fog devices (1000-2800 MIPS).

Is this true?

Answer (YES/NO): NO